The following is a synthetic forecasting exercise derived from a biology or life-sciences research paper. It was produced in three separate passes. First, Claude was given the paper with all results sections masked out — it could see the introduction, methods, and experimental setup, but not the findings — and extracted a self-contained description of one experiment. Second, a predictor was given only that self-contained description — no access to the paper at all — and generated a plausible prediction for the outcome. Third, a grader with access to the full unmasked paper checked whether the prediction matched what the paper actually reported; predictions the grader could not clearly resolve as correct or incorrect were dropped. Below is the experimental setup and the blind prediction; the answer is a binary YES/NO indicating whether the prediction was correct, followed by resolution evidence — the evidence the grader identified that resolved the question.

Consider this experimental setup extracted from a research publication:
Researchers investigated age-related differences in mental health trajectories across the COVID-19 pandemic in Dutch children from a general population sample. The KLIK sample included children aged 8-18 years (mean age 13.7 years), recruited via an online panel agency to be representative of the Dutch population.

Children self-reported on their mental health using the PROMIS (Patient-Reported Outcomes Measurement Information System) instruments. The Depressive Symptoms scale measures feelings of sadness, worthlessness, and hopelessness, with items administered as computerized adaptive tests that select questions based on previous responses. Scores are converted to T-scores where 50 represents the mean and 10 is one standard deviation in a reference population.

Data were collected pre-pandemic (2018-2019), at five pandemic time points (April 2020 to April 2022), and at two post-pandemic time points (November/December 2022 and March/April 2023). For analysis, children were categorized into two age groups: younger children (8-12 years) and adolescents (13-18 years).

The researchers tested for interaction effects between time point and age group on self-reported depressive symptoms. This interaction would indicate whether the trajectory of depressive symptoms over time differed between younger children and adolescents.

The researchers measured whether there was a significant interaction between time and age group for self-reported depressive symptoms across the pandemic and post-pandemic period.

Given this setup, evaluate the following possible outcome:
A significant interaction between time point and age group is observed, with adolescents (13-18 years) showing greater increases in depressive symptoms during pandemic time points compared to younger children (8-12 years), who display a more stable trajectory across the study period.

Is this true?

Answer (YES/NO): NO